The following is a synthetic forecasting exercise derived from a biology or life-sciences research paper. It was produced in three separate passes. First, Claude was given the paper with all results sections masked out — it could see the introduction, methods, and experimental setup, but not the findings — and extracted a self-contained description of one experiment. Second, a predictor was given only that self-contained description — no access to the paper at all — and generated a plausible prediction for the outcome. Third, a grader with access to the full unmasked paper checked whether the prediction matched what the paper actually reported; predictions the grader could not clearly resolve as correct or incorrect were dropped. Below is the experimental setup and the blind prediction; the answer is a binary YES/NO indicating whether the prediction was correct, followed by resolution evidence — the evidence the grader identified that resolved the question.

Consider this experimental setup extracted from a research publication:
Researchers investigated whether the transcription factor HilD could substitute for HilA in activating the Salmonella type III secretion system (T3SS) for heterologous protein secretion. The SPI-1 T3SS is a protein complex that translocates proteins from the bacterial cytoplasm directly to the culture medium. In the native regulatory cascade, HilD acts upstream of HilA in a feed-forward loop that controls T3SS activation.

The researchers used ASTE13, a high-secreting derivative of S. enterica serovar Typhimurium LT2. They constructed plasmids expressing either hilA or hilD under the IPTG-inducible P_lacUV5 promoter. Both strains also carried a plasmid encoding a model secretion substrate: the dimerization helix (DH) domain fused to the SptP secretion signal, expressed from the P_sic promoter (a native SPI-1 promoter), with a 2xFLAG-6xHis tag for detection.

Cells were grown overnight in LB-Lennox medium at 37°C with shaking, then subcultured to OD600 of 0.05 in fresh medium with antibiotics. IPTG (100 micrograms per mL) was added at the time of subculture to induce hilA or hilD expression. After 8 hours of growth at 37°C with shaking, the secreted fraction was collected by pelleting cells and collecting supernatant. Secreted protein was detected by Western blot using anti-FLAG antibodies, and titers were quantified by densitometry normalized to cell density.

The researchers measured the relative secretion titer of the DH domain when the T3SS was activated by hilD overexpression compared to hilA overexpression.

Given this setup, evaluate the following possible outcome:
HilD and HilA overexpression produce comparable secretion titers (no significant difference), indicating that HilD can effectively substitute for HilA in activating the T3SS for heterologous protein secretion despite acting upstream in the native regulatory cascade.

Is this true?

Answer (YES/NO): YES